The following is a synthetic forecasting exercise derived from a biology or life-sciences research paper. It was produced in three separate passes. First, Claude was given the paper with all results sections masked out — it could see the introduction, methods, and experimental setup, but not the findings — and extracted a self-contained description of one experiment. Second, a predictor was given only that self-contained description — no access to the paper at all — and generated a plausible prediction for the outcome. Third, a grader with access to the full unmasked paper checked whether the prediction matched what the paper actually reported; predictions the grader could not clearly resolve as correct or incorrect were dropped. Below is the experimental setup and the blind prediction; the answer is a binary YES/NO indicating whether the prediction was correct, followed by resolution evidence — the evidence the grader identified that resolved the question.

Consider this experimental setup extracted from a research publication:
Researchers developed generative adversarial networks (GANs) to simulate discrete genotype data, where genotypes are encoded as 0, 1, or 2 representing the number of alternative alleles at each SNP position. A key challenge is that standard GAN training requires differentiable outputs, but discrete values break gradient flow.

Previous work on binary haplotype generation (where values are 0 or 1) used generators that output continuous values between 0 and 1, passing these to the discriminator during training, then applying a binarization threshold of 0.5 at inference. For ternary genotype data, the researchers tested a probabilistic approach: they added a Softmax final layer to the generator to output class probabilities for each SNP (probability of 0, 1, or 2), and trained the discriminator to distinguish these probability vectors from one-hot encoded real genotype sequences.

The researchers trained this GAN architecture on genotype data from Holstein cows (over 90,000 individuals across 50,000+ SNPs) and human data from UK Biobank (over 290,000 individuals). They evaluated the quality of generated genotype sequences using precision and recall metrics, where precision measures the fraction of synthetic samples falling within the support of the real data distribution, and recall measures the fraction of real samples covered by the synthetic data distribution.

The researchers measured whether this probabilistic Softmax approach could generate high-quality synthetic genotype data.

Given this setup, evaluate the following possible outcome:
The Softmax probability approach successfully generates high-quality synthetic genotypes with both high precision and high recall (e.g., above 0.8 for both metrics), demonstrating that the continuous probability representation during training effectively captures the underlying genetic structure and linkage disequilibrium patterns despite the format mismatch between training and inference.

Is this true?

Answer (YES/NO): NO